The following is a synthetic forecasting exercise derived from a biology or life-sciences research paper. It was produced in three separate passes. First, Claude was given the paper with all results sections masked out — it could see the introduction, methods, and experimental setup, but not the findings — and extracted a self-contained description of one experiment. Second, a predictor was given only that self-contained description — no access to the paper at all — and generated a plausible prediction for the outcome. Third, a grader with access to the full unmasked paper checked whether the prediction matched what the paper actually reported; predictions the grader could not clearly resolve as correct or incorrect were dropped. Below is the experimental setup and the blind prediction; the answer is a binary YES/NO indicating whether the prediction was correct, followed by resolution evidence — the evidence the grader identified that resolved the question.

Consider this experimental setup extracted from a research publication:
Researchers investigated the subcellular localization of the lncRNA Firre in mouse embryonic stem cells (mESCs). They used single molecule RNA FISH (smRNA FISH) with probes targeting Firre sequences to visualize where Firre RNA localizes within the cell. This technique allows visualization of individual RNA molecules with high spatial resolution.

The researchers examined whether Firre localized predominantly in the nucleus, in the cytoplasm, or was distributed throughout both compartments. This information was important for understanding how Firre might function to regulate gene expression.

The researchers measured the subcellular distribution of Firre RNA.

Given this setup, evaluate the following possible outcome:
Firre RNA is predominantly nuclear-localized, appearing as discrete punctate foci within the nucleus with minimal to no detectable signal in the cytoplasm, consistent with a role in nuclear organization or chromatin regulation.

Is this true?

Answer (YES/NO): YES